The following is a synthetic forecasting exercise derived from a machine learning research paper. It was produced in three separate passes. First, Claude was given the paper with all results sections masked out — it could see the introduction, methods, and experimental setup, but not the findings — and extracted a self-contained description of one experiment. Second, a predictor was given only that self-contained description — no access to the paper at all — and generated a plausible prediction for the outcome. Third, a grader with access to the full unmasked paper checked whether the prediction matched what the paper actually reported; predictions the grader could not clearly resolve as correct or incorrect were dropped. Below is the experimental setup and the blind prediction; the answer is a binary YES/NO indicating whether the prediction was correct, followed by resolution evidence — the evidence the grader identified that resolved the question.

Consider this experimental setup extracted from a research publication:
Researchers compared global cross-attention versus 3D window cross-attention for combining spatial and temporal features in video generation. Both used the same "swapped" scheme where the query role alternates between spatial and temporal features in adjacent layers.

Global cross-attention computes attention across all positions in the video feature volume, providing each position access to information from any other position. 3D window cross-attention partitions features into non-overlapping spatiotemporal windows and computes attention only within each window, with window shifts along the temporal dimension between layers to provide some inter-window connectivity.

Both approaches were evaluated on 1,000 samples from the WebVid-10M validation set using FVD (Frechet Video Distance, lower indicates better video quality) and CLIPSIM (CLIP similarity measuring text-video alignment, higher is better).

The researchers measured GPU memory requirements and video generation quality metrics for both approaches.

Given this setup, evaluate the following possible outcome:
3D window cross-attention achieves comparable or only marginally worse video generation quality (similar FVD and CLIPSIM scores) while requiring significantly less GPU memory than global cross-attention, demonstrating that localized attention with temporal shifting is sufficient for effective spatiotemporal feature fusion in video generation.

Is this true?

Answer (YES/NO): NO